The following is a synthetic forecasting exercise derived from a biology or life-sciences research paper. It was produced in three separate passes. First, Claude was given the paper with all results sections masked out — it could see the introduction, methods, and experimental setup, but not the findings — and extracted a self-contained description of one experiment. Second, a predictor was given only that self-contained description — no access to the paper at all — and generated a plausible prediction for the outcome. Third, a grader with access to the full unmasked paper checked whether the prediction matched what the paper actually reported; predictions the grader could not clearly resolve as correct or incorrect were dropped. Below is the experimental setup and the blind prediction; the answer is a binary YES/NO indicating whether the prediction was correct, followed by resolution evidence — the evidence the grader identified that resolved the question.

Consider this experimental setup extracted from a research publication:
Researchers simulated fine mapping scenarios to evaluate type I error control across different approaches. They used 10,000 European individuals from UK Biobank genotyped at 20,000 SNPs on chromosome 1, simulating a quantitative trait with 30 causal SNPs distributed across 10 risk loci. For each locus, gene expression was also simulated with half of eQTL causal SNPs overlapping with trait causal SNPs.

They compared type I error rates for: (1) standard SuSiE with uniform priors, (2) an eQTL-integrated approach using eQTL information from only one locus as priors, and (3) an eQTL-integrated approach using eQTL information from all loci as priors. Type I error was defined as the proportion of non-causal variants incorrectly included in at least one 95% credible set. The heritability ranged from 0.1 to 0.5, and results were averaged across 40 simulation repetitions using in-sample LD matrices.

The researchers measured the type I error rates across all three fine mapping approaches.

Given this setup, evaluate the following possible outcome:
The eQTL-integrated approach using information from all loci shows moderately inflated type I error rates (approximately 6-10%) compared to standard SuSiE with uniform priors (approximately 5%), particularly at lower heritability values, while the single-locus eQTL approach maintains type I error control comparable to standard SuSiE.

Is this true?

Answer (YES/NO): NO